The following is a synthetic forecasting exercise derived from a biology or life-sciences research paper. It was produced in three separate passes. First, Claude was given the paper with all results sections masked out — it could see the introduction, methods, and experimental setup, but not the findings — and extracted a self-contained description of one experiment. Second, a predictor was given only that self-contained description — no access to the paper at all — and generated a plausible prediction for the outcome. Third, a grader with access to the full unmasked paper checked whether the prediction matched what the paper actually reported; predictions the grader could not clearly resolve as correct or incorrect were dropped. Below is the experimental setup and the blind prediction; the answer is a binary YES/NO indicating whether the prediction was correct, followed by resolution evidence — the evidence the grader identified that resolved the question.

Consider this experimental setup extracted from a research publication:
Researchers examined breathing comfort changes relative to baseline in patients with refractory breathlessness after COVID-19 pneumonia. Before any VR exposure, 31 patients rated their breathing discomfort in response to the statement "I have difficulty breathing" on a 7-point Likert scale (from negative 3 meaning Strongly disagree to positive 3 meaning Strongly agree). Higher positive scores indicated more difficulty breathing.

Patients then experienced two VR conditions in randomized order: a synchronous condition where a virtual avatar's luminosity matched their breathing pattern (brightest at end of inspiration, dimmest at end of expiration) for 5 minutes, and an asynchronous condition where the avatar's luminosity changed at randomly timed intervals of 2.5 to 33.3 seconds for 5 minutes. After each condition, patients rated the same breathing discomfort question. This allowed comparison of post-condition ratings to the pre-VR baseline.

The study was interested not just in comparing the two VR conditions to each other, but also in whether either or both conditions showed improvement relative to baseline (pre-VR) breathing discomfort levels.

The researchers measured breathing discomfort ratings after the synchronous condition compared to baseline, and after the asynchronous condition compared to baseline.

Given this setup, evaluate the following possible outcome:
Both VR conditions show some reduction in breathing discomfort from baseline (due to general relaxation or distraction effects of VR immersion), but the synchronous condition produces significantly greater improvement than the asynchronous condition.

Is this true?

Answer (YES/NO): NO